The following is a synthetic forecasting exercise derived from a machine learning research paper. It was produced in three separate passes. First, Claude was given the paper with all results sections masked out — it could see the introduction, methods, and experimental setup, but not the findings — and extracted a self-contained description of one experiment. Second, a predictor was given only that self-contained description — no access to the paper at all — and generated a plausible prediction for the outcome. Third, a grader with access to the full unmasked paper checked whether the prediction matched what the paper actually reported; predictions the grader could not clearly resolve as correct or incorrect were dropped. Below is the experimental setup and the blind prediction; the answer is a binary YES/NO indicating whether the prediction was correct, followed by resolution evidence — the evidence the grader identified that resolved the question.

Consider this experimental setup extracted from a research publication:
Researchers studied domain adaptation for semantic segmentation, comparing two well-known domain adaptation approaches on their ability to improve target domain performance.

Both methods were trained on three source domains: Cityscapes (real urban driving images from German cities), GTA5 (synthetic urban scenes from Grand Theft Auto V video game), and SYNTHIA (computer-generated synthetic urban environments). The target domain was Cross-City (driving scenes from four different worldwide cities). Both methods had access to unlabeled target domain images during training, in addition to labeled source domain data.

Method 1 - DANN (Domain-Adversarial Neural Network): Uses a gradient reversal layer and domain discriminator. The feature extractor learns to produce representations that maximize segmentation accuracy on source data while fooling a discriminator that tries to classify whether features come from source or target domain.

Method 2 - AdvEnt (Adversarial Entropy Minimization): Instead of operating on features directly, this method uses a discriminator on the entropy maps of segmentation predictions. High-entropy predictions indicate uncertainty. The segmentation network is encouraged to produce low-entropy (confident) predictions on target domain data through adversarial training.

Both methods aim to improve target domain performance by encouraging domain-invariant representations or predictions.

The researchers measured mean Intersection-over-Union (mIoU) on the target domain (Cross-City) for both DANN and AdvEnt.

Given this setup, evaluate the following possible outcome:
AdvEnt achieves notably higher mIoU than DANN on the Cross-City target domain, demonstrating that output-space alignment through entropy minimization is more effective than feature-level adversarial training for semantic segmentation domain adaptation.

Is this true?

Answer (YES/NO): NO